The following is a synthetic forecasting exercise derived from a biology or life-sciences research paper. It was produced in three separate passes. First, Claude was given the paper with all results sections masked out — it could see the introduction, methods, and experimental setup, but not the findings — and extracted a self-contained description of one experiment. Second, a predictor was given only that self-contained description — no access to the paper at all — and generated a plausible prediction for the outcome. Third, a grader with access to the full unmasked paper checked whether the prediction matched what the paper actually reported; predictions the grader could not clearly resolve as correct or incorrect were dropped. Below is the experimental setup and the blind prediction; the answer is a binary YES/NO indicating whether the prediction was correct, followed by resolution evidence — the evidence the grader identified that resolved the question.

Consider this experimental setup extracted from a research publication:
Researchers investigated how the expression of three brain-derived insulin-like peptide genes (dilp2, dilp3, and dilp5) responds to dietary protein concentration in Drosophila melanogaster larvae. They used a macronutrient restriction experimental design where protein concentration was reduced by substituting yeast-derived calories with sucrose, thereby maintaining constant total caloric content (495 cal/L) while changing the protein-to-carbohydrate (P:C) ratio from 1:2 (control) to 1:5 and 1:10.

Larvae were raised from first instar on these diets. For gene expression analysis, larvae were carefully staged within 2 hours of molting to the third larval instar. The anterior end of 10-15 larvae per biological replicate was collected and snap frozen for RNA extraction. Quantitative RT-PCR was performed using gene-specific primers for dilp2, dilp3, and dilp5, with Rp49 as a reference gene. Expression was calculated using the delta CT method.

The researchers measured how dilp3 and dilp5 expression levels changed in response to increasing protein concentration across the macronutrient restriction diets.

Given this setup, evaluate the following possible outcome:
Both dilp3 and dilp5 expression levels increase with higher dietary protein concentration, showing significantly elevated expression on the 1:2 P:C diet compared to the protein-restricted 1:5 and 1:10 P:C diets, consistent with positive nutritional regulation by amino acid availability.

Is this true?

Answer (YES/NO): NO